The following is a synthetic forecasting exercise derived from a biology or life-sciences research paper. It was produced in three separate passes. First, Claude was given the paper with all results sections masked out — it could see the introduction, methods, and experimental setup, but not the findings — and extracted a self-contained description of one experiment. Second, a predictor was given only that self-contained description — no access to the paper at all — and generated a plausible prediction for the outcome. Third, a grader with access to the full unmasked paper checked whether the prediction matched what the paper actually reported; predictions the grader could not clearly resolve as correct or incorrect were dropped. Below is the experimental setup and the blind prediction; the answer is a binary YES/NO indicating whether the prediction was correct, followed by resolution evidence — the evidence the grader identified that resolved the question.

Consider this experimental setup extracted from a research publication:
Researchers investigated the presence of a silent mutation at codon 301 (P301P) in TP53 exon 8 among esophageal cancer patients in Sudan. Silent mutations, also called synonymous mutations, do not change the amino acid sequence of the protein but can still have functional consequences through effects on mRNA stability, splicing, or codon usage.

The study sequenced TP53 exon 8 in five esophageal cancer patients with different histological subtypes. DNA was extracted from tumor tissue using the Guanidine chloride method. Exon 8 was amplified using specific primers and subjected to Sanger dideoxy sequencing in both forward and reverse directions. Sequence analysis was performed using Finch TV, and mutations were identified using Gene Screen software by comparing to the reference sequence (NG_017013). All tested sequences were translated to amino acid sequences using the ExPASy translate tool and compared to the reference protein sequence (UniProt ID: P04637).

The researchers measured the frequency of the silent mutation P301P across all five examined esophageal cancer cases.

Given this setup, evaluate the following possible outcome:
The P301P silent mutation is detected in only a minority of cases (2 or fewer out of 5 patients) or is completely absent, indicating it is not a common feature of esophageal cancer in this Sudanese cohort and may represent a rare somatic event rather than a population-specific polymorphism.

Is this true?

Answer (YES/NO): NO